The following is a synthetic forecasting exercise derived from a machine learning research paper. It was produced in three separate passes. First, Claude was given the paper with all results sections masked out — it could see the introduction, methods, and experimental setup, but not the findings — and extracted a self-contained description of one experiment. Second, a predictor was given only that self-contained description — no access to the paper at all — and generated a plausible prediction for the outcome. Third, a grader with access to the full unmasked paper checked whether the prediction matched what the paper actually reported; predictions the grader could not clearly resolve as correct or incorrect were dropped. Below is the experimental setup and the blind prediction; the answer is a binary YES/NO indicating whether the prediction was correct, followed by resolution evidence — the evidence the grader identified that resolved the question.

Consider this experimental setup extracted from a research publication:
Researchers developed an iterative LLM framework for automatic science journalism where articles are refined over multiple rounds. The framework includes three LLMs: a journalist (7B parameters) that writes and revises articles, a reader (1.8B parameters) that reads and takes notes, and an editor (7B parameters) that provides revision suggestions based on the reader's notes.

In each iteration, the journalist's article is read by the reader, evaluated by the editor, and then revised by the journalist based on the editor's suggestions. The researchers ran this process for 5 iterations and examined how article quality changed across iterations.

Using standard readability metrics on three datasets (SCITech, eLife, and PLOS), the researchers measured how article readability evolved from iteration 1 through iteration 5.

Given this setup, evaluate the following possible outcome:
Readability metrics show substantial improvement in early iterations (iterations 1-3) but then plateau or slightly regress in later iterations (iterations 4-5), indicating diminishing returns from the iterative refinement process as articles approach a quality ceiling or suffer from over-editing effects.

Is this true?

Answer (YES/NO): YES